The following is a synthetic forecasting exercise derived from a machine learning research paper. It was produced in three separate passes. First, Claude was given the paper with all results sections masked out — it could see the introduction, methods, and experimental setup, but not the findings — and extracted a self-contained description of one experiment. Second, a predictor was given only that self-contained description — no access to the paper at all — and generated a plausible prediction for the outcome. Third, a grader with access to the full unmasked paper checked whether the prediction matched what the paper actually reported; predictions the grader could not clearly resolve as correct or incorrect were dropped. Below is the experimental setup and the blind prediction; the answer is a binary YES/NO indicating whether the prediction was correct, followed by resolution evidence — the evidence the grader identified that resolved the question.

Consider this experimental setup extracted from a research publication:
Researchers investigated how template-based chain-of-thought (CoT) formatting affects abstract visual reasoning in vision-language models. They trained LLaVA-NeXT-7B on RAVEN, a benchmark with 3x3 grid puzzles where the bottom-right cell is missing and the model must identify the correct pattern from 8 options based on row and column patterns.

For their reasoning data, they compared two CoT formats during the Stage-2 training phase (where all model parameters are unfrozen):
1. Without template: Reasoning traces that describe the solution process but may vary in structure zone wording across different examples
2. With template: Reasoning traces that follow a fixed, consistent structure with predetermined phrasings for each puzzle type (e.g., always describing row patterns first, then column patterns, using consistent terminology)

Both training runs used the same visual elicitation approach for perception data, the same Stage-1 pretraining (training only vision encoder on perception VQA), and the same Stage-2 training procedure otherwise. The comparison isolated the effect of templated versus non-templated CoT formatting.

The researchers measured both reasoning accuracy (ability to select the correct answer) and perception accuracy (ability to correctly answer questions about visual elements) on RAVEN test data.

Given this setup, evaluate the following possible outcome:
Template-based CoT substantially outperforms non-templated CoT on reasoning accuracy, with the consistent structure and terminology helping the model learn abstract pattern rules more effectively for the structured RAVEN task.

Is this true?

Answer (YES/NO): NO